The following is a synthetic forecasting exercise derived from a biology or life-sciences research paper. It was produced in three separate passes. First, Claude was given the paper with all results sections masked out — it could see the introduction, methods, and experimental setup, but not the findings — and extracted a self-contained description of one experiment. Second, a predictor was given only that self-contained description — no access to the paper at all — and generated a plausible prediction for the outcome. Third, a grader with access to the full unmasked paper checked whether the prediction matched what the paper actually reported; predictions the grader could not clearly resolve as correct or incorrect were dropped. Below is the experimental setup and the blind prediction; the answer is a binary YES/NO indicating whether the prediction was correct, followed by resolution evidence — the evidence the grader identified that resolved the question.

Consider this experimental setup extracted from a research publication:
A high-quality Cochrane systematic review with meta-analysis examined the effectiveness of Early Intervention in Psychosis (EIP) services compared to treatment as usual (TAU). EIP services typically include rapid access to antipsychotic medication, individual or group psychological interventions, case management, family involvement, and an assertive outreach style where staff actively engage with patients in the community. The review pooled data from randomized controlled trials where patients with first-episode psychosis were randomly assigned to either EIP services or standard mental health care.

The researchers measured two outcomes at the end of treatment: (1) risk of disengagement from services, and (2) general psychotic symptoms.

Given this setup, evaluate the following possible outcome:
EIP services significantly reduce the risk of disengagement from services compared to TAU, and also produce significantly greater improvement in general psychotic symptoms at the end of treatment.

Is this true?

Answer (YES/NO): NO